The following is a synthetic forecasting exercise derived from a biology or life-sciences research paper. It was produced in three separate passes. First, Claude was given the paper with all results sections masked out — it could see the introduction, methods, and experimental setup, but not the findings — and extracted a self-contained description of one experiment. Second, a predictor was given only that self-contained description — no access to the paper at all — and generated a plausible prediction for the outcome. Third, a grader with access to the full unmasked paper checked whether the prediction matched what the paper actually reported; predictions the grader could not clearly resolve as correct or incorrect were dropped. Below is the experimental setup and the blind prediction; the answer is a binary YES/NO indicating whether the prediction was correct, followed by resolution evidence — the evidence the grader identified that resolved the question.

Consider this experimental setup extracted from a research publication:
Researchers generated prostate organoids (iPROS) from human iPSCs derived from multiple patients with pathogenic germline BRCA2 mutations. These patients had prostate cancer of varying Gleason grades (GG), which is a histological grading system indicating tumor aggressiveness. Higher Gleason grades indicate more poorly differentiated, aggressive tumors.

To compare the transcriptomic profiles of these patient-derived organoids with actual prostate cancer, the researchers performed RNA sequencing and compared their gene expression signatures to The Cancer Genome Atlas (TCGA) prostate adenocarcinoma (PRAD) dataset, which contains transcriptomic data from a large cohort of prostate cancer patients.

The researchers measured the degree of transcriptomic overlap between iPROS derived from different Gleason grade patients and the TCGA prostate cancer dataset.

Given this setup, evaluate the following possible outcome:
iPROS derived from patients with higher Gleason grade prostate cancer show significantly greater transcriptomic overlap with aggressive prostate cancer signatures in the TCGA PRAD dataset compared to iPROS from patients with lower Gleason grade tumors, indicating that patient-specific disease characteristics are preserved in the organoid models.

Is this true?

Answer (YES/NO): YES